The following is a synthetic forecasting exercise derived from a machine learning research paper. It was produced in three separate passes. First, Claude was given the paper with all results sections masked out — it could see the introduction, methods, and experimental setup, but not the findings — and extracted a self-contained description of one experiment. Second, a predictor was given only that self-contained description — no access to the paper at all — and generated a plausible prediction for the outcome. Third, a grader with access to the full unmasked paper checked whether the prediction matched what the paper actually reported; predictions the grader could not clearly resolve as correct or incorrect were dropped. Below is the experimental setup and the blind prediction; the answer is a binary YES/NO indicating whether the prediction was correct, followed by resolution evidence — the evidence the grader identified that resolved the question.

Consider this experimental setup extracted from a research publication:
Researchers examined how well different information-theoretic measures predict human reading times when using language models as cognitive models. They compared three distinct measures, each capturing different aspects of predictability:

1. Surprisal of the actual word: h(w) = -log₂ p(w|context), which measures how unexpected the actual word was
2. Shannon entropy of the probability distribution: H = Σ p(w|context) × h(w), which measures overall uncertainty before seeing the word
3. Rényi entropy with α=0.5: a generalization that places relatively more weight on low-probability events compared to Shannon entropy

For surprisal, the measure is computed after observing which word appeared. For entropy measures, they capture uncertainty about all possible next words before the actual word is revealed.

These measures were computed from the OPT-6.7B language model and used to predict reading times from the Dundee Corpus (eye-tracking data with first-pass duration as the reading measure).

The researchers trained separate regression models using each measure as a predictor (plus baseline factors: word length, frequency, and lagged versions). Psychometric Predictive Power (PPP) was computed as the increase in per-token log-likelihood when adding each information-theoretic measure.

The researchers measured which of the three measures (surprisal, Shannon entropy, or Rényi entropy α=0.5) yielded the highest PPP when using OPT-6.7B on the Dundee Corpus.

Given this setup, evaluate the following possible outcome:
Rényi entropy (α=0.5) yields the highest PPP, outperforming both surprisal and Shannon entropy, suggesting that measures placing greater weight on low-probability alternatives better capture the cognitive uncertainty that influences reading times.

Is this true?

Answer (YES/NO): YES